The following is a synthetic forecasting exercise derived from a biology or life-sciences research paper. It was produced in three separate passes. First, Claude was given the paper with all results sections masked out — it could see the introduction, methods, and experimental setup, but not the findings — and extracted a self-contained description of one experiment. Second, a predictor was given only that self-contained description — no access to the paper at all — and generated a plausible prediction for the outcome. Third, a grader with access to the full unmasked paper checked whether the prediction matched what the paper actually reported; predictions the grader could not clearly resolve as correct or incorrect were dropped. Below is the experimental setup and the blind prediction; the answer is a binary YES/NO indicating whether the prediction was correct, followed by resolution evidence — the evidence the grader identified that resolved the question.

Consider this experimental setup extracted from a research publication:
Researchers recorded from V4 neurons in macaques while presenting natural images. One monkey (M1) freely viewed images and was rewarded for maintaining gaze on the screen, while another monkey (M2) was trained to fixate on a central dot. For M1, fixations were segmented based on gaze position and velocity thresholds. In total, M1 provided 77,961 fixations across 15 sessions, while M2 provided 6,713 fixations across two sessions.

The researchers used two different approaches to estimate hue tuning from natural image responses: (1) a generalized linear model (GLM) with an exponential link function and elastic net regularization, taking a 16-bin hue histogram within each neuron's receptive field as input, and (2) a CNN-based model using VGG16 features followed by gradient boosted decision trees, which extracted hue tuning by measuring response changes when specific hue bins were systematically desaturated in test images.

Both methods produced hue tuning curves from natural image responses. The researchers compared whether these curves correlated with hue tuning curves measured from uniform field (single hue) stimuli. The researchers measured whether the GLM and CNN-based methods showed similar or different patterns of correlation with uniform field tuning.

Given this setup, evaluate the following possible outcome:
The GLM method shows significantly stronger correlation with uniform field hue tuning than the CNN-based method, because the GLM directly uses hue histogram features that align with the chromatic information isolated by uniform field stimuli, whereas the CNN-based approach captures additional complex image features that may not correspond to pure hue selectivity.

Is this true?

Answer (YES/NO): NO